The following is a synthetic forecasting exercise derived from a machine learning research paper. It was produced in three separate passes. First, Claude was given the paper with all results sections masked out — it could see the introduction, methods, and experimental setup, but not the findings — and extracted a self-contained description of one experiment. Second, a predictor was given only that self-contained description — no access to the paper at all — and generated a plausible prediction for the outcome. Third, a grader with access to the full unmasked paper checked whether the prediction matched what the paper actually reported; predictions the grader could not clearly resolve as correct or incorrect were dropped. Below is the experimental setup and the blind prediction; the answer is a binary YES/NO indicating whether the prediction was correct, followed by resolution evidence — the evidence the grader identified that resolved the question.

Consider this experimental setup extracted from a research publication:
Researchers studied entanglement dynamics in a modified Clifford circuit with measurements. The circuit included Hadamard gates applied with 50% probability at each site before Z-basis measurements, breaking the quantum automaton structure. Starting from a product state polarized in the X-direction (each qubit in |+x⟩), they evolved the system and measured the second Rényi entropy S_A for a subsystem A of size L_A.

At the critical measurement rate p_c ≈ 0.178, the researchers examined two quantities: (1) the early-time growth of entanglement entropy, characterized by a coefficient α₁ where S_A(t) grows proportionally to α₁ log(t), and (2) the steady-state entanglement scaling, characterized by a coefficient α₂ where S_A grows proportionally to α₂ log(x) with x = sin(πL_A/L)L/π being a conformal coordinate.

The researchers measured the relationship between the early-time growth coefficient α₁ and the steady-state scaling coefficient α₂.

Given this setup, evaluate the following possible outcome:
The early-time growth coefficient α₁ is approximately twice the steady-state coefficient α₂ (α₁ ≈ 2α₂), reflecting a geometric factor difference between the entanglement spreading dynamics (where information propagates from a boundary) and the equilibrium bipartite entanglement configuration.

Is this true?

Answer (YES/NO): NO